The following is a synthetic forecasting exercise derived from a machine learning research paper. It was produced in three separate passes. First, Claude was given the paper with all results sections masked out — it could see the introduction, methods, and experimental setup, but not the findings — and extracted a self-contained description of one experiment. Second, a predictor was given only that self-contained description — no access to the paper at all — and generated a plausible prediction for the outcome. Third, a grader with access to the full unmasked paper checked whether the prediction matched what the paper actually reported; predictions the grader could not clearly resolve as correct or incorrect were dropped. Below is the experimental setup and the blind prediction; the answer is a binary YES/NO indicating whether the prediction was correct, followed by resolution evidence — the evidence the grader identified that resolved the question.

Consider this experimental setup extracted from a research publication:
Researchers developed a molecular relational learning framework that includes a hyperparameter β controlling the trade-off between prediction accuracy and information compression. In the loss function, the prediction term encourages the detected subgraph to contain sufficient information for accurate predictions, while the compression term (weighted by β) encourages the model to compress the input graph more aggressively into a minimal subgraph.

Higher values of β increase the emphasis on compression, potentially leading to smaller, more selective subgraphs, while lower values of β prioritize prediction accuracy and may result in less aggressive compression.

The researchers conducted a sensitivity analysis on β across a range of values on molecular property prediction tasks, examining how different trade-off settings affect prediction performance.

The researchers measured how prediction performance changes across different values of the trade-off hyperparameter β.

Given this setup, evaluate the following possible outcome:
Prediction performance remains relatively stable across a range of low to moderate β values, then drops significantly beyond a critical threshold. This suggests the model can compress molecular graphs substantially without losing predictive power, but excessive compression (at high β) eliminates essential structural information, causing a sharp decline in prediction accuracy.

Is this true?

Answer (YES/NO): NO